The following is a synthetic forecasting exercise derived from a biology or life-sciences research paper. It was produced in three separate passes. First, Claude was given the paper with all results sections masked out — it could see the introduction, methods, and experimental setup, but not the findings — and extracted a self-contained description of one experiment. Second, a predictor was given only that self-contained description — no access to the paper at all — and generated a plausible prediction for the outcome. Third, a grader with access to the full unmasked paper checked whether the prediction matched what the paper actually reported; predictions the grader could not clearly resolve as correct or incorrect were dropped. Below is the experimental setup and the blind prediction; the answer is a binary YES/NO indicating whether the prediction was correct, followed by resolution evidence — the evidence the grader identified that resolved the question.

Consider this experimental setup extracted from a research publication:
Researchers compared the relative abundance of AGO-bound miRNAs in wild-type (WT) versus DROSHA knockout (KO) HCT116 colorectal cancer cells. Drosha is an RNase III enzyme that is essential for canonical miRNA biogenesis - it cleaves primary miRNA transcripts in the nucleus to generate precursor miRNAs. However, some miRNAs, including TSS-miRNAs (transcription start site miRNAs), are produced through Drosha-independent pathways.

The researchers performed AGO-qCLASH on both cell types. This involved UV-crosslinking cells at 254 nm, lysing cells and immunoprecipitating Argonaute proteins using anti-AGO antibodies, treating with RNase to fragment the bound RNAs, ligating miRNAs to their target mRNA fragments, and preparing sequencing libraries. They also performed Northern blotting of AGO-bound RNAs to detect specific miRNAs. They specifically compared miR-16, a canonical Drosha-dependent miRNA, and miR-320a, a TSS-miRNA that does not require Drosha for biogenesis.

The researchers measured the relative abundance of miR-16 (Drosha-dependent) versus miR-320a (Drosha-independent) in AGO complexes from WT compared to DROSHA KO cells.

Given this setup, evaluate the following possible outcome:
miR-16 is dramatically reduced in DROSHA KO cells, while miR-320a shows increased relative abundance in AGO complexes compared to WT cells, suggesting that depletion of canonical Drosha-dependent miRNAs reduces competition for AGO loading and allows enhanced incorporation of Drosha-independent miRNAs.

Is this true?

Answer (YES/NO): YES